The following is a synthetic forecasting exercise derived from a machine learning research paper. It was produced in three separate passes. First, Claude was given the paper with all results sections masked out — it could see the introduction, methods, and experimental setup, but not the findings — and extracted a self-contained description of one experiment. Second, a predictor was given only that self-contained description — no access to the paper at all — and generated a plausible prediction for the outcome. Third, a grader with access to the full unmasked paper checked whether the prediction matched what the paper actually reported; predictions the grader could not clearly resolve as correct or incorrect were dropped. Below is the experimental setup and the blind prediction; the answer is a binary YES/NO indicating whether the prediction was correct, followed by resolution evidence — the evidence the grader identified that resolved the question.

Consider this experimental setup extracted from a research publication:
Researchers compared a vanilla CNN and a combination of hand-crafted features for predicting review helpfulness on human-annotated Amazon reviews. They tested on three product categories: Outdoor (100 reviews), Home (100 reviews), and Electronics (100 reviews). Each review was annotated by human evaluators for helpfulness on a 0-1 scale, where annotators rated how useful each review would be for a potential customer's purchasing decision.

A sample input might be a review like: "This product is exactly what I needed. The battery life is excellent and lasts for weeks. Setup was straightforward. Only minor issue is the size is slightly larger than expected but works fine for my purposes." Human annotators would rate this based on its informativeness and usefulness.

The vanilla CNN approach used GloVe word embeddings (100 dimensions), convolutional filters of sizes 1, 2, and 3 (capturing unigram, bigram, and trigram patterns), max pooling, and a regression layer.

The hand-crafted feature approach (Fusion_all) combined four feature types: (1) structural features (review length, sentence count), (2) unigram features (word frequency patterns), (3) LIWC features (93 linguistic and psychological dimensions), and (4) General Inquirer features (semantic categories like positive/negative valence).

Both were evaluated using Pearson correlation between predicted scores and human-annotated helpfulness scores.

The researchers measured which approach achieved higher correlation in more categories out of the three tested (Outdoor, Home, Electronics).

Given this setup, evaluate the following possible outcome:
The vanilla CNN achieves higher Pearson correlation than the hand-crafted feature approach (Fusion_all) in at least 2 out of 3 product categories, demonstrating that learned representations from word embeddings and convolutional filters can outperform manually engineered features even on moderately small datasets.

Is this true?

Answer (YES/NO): NO